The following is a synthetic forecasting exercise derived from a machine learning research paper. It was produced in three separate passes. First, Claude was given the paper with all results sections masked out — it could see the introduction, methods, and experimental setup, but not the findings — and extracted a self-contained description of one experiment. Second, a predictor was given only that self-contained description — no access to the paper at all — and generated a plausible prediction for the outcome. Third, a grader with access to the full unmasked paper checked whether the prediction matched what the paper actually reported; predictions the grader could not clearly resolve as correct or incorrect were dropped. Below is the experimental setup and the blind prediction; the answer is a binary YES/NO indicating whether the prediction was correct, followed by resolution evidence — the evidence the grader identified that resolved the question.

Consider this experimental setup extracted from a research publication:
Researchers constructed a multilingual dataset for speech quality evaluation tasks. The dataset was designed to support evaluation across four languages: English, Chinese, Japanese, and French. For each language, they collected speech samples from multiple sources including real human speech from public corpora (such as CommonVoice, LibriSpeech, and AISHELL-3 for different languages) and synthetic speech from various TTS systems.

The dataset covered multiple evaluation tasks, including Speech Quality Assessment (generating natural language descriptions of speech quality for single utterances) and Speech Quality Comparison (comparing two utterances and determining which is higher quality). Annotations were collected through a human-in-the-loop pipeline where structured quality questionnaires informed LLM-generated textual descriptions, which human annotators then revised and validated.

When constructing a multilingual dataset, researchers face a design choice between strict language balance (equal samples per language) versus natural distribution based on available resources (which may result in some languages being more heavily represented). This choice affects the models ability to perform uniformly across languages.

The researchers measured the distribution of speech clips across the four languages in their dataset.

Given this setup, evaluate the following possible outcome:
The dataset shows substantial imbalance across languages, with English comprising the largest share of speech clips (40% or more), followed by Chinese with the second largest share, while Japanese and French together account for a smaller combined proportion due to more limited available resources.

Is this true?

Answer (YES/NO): NO